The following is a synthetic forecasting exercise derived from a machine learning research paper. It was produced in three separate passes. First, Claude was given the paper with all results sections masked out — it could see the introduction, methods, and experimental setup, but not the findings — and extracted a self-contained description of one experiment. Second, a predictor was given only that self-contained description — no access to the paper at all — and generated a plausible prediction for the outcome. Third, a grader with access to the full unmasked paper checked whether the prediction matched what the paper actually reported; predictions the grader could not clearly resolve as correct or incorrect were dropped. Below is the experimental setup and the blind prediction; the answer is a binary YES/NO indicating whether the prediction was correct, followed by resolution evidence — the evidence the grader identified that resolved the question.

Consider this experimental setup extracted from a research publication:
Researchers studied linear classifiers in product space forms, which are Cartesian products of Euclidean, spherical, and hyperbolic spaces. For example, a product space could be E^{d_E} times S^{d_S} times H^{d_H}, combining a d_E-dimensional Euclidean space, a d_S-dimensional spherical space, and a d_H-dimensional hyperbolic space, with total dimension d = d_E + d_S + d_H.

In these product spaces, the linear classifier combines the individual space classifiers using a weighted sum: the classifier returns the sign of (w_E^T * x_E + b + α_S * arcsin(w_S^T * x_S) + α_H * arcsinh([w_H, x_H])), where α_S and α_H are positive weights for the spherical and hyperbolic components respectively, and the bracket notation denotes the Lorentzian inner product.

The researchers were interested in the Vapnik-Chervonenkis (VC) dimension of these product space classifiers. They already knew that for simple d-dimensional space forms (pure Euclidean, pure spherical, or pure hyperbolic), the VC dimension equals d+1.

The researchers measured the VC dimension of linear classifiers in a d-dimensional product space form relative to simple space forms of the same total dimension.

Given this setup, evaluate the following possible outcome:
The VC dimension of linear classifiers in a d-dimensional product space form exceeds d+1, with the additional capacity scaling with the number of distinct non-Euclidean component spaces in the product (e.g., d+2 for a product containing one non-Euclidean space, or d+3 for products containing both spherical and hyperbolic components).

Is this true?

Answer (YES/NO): NO